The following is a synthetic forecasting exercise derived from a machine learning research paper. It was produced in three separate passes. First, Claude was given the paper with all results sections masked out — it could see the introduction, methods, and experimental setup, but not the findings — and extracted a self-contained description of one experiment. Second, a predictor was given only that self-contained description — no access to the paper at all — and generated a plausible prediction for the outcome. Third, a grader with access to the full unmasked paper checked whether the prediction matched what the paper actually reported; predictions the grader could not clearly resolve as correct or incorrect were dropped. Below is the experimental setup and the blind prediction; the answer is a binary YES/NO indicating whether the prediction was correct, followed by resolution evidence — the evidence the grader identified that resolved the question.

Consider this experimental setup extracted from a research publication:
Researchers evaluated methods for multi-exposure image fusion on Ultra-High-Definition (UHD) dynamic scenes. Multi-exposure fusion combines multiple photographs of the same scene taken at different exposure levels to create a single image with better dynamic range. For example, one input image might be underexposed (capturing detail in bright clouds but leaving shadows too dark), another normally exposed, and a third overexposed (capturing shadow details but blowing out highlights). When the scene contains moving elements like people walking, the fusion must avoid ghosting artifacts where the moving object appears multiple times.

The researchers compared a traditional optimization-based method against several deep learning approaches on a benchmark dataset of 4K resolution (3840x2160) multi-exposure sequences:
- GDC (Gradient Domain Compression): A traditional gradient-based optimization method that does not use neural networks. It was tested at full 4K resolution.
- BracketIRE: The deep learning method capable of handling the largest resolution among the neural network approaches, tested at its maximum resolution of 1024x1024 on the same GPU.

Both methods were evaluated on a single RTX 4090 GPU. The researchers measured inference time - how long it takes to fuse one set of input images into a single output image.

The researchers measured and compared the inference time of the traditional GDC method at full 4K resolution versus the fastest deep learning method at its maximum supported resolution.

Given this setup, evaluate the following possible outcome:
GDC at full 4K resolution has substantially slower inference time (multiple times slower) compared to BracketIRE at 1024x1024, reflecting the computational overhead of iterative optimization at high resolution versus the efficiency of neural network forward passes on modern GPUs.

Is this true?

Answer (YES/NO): YES